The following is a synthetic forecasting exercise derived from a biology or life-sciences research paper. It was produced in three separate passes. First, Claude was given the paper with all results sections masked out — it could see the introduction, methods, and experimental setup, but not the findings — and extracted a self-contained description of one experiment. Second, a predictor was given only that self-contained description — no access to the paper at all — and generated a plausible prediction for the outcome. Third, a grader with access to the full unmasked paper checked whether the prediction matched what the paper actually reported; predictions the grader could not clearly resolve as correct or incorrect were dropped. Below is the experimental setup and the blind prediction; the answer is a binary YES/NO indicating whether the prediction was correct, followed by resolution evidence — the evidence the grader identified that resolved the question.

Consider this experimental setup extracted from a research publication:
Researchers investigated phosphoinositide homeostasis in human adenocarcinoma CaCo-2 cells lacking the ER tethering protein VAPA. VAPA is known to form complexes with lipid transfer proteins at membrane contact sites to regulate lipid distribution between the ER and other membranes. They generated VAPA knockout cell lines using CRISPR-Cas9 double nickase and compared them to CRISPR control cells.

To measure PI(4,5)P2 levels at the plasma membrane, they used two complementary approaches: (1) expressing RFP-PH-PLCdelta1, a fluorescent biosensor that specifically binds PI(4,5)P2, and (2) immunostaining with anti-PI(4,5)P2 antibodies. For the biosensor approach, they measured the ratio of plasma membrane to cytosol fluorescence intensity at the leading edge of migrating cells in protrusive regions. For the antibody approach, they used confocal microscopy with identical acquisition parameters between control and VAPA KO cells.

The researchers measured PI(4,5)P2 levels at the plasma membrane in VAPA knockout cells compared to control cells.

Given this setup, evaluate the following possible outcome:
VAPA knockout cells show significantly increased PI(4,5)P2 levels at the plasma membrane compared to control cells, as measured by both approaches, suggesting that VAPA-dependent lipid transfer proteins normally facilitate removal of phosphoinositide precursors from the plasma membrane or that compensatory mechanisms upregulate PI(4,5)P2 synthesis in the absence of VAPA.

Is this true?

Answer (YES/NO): NO